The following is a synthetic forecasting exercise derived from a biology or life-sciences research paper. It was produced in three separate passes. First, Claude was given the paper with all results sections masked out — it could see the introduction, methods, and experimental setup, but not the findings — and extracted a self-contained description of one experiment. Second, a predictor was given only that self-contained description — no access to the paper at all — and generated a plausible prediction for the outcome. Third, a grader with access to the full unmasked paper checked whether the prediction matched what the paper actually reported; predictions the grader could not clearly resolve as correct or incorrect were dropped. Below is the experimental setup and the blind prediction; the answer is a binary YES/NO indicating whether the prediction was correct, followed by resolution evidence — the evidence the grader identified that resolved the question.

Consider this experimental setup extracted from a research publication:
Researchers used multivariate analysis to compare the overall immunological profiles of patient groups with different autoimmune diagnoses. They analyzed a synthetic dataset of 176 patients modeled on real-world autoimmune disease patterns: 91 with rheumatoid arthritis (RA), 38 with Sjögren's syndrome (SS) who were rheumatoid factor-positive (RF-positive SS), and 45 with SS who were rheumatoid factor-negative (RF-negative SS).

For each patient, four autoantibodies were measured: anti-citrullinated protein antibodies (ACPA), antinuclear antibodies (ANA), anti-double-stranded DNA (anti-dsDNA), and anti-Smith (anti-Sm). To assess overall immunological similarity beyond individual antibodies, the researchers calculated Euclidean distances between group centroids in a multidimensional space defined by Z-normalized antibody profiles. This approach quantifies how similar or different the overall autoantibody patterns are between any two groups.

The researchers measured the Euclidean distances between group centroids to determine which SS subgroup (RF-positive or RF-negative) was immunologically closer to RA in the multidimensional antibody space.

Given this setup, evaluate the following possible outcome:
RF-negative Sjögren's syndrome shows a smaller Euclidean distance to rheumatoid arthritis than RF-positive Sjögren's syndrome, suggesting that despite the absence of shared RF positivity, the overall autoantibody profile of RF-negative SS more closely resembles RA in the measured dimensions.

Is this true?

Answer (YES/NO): NO